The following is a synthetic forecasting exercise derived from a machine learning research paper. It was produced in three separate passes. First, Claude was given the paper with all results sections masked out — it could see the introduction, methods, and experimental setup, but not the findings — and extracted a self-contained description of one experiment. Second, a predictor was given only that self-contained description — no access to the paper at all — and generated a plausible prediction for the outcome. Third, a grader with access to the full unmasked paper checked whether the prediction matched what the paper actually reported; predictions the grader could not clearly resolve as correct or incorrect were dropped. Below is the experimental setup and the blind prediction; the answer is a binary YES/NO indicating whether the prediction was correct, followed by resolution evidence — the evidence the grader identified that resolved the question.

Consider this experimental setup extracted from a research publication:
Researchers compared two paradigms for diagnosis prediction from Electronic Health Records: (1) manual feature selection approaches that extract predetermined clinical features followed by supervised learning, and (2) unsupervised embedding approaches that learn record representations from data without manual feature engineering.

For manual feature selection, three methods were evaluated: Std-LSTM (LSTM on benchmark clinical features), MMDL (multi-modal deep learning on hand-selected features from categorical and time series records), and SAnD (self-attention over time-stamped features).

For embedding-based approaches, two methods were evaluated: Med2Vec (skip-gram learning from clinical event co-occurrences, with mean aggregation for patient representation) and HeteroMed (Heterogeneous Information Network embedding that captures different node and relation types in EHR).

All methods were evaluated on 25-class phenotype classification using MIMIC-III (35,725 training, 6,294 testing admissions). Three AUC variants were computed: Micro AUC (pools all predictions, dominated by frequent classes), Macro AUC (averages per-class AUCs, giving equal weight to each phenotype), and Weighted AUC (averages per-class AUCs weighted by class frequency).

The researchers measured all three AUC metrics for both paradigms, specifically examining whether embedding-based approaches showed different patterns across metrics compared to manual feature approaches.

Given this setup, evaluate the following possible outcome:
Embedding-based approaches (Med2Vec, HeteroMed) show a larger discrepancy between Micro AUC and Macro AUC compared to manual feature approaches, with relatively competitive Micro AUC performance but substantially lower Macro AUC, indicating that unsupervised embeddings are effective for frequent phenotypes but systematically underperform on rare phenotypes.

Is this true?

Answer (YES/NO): YES